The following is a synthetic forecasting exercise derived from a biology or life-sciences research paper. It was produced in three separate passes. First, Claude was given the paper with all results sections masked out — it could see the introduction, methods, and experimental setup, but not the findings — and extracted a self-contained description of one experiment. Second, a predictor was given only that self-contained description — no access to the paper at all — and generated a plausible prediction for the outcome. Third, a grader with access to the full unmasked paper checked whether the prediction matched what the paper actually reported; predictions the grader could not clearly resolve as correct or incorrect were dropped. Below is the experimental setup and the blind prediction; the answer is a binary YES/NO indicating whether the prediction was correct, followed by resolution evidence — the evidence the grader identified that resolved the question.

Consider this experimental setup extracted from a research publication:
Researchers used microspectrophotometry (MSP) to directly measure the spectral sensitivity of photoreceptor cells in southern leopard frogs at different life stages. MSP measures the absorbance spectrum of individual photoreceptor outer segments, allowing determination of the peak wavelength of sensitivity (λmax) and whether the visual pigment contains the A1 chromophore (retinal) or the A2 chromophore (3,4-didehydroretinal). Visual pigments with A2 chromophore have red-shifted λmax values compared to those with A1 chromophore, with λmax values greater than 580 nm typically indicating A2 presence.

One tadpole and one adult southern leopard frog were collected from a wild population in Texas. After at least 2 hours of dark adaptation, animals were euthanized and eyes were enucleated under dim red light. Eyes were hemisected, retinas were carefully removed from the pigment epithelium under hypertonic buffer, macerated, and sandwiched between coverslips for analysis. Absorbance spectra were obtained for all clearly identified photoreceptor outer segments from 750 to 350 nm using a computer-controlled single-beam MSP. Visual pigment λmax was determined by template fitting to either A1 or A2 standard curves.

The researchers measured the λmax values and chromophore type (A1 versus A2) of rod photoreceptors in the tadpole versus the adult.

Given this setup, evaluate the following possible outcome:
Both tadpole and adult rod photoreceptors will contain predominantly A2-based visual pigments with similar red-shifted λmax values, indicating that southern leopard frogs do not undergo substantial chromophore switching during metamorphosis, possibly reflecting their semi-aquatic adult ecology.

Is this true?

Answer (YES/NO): NO